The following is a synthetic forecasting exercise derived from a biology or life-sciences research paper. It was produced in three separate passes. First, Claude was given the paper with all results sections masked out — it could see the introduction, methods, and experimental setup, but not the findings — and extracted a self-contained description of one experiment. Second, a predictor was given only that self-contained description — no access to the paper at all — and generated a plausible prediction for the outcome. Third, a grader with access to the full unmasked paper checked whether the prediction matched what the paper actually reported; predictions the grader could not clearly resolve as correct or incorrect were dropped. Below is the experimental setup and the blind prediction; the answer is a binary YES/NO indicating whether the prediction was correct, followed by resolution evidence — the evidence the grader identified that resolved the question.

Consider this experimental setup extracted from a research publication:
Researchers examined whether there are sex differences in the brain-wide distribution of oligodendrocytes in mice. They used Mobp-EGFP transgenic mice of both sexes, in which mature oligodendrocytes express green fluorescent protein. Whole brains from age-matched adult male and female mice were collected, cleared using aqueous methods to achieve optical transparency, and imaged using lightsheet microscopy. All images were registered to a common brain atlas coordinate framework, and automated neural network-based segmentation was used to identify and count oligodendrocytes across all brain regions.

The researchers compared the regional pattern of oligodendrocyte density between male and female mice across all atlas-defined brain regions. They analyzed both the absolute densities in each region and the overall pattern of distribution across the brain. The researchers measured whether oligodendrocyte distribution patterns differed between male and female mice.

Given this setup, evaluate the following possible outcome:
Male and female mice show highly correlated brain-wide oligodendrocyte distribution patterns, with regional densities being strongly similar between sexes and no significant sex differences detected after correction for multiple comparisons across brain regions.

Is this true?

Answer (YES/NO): YES